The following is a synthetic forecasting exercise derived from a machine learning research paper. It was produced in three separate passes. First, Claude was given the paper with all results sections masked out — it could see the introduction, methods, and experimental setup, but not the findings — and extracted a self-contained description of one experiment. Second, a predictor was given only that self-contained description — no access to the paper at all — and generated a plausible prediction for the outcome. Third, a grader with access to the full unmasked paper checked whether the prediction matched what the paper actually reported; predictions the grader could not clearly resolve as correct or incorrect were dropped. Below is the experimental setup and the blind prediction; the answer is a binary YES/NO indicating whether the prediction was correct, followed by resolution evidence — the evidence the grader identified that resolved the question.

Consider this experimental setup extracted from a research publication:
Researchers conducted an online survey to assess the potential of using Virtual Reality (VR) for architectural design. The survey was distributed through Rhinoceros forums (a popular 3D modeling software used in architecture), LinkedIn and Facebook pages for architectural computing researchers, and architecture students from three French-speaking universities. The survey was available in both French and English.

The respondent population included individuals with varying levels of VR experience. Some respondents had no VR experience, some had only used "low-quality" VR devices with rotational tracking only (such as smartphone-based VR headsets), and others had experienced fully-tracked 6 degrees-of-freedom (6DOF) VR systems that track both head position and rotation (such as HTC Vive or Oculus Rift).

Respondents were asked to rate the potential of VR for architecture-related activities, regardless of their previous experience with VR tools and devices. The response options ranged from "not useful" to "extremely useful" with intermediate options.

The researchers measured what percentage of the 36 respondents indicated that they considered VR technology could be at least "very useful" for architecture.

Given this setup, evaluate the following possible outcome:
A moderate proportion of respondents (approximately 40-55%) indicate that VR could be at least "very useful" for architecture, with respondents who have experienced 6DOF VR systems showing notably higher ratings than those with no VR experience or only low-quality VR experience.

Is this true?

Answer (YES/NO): NO